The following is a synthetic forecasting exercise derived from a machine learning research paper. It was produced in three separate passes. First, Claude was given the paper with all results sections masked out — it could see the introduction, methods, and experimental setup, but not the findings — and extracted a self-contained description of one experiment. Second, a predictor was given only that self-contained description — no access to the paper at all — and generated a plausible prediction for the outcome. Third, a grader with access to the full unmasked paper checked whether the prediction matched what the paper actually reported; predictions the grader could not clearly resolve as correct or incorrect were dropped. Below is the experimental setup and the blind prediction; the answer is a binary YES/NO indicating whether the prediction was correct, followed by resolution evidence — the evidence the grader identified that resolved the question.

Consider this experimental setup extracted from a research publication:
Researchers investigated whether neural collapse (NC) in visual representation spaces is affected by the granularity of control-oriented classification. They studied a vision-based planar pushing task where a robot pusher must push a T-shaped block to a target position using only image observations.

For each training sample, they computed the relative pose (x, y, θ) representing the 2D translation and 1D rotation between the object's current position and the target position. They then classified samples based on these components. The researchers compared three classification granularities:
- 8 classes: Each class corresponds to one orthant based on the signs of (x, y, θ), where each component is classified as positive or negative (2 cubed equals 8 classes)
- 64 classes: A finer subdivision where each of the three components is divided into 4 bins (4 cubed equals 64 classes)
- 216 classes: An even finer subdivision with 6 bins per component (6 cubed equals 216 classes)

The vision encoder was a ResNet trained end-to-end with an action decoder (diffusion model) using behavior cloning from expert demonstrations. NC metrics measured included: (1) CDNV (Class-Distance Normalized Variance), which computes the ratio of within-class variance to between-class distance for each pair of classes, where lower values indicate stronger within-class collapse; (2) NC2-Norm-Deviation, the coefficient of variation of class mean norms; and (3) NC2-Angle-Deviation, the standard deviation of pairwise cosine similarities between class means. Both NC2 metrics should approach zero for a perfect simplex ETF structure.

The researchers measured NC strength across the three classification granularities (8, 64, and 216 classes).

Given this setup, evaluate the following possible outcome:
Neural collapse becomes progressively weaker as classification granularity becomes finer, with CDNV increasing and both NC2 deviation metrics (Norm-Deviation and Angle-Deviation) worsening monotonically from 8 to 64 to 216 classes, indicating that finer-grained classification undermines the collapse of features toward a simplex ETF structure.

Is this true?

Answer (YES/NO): NO